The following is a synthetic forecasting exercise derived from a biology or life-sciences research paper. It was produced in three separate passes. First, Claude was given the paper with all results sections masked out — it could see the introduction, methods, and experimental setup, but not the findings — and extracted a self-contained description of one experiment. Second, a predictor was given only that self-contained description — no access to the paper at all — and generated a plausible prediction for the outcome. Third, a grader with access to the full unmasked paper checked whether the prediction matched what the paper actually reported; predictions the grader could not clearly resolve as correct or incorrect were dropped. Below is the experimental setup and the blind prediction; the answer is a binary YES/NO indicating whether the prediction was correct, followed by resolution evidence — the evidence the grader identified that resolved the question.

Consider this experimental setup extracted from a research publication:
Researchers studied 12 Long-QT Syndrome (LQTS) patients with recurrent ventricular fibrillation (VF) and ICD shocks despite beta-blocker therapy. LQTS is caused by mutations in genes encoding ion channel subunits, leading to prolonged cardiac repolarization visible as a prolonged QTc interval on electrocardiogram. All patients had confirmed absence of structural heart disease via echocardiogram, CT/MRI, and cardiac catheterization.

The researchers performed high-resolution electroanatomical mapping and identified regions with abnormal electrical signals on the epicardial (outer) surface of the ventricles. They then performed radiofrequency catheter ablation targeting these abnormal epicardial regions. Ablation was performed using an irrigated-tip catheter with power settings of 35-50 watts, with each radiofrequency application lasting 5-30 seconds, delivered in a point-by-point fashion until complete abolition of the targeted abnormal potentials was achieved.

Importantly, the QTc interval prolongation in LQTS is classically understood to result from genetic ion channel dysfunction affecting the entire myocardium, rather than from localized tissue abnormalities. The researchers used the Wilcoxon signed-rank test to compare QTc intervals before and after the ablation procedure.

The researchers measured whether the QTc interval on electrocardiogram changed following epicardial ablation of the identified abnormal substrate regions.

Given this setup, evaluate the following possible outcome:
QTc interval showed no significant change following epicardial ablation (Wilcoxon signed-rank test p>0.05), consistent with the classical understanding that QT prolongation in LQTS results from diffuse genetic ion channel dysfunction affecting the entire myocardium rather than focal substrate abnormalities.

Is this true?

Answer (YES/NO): NO